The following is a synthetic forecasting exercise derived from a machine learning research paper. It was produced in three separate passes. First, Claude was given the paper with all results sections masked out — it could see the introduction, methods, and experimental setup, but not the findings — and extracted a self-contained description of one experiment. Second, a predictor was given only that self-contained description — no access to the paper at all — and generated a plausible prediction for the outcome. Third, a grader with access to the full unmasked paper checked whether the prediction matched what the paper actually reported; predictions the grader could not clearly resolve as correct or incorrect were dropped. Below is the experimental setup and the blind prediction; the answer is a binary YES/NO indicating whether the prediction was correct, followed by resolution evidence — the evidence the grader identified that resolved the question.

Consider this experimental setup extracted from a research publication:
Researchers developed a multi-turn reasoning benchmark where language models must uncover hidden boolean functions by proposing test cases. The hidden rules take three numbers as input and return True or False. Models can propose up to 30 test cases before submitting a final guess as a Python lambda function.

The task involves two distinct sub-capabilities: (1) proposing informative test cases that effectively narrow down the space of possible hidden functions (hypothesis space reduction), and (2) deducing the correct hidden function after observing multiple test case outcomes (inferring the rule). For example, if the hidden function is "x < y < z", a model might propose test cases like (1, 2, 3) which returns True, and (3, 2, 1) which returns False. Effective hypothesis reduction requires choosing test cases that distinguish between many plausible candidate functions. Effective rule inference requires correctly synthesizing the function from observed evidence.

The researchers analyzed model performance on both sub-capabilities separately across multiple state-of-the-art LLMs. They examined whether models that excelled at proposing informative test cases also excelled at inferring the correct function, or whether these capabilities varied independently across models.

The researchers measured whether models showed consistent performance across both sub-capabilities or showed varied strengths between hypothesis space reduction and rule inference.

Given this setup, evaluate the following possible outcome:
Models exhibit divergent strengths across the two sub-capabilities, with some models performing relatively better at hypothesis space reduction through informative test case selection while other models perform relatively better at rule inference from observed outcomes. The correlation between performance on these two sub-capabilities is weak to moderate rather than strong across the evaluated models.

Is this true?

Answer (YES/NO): YES